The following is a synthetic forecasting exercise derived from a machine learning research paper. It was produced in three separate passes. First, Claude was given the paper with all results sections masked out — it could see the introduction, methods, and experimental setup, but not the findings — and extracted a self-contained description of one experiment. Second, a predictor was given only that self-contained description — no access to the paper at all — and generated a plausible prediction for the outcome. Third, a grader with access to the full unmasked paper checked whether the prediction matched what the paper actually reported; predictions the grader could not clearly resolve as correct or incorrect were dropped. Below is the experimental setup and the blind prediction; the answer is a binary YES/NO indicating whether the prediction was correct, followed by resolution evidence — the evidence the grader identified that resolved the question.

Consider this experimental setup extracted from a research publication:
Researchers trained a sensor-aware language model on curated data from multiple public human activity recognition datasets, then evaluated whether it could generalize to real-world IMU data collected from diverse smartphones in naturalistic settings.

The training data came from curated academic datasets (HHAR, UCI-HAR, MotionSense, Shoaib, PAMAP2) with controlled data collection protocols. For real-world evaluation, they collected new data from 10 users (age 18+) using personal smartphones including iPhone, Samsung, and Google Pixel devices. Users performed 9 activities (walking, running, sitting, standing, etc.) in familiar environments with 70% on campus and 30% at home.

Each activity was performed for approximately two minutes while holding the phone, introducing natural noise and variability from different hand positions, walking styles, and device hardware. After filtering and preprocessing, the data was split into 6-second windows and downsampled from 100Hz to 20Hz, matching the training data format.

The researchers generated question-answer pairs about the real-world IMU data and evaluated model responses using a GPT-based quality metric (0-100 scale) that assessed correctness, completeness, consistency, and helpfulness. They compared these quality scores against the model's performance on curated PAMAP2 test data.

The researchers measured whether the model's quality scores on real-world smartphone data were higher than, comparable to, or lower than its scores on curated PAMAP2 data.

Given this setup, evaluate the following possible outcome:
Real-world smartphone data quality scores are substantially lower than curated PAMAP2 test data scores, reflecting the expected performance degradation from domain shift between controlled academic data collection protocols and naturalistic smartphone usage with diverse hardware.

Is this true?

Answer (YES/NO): NO